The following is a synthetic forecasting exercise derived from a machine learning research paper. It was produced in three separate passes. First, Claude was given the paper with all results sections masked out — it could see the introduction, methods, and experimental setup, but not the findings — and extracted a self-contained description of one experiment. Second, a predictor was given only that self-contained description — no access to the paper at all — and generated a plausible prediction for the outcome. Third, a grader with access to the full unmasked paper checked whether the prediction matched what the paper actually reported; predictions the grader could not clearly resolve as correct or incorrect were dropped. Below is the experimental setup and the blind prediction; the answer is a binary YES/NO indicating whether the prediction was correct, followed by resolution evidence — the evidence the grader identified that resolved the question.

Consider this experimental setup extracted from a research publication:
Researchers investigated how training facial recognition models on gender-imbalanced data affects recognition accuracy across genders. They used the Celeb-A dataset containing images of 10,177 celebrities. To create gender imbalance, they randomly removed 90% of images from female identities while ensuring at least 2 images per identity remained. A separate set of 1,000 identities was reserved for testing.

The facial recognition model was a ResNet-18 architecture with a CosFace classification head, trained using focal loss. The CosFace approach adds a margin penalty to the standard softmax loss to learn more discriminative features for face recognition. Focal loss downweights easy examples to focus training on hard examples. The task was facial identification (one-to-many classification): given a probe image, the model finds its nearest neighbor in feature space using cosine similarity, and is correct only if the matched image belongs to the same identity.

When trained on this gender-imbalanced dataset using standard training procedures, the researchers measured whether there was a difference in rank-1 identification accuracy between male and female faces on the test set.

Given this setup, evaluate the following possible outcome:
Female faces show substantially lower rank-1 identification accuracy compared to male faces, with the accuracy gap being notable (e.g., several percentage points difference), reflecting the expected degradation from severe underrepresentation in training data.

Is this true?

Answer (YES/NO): YES